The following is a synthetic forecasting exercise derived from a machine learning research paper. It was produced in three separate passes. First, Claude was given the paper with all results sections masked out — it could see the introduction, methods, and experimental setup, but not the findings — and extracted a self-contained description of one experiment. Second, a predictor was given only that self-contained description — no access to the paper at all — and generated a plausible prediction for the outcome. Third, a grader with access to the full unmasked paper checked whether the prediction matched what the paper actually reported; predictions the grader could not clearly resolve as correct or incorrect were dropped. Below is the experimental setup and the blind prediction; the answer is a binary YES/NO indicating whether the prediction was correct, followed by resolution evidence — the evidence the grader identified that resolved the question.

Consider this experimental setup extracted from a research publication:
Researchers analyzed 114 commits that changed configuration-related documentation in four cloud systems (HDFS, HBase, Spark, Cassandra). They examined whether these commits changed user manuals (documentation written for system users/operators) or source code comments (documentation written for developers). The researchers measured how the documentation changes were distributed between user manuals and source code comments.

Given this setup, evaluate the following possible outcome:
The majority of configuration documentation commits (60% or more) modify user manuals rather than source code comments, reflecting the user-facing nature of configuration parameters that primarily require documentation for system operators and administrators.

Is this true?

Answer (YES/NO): YES